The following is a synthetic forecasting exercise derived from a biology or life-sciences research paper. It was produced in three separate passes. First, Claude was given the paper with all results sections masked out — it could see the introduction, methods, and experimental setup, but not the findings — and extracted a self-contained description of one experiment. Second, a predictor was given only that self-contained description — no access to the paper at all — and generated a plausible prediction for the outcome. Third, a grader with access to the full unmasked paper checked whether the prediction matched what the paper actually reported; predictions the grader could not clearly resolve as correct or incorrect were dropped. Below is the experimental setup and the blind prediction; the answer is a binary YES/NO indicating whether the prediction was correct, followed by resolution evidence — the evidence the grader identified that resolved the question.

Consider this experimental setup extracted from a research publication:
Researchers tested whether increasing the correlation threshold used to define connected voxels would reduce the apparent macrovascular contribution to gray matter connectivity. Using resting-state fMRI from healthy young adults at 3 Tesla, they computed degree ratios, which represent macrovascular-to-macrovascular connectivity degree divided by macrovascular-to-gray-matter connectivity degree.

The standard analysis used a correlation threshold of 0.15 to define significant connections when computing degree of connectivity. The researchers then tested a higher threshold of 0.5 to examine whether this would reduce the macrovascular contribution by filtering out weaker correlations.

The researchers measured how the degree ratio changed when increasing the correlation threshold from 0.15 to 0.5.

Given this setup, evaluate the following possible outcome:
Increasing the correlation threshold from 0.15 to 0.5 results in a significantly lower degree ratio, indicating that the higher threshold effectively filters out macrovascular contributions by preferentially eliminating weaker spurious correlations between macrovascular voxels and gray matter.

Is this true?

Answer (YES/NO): NO